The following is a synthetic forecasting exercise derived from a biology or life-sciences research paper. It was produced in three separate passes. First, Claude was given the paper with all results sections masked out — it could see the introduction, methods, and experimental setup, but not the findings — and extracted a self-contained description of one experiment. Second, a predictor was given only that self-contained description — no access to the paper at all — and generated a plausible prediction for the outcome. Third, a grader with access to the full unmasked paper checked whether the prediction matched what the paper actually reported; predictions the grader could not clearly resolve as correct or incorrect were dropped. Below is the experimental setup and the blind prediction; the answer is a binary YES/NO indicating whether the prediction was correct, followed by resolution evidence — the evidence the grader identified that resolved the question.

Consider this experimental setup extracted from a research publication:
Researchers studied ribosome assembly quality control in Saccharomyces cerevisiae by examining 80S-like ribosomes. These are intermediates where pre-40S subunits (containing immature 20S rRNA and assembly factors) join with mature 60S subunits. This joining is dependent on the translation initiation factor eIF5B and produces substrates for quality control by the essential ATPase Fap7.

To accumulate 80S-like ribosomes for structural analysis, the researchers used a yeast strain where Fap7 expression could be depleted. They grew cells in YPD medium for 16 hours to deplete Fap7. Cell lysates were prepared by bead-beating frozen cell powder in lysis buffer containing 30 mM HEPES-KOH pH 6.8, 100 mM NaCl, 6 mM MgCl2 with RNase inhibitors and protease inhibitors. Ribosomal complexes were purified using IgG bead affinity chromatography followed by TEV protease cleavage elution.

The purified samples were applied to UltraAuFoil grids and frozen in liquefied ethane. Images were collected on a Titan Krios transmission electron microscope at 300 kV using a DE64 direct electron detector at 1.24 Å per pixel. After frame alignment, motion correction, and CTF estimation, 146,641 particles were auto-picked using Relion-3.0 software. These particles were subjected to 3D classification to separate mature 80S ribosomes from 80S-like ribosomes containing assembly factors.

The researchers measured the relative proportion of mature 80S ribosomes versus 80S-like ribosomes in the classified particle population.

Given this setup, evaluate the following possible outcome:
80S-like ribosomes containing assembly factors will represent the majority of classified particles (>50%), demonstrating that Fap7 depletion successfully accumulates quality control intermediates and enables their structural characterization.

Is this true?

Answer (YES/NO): YES